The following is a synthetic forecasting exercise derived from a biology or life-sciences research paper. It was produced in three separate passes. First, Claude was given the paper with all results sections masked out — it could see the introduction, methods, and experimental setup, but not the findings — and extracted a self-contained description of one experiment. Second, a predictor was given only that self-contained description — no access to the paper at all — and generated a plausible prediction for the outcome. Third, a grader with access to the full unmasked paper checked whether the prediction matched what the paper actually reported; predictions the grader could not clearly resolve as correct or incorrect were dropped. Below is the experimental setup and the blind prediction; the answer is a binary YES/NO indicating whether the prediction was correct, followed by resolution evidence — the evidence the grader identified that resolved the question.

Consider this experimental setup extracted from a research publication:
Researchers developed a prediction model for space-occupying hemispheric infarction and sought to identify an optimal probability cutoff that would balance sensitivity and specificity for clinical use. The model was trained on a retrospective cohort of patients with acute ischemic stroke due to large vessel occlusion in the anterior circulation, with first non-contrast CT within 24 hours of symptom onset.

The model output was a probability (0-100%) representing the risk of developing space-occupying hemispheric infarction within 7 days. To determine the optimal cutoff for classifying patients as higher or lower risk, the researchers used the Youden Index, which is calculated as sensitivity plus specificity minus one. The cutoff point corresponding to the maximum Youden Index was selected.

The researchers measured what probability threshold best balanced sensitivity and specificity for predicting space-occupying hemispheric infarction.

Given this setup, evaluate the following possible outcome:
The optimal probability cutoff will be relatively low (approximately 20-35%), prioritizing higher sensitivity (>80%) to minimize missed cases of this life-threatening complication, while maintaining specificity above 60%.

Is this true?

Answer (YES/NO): NO